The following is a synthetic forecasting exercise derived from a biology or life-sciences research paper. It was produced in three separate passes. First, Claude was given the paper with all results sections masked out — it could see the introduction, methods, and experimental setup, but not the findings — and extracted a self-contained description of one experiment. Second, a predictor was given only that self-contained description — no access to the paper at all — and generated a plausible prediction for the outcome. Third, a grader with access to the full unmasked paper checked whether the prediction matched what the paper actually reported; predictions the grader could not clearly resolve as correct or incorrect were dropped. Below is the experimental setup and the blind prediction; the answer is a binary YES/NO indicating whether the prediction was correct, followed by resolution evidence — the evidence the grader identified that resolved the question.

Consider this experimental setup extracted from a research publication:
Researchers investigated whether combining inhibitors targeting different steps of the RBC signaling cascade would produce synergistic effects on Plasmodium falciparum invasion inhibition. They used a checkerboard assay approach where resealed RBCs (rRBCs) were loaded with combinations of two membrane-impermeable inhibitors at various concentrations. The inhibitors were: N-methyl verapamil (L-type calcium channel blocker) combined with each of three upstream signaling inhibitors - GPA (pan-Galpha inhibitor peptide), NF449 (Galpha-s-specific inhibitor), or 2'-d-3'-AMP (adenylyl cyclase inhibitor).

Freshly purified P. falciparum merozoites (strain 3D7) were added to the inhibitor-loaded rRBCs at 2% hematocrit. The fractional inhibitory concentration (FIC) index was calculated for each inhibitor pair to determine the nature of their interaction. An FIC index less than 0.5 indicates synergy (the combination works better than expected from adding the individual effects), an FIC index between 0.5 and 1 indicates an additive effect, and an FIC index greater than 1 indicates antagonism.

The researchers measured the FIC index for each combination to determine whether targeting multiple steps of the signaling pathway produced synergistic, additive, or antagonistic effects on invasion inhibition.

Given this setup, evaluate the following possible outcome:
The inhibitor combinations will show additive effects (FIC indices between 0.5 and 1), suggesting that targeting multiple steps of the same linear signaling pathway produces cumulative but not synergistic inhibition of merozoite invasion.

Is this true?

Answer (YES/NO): NO